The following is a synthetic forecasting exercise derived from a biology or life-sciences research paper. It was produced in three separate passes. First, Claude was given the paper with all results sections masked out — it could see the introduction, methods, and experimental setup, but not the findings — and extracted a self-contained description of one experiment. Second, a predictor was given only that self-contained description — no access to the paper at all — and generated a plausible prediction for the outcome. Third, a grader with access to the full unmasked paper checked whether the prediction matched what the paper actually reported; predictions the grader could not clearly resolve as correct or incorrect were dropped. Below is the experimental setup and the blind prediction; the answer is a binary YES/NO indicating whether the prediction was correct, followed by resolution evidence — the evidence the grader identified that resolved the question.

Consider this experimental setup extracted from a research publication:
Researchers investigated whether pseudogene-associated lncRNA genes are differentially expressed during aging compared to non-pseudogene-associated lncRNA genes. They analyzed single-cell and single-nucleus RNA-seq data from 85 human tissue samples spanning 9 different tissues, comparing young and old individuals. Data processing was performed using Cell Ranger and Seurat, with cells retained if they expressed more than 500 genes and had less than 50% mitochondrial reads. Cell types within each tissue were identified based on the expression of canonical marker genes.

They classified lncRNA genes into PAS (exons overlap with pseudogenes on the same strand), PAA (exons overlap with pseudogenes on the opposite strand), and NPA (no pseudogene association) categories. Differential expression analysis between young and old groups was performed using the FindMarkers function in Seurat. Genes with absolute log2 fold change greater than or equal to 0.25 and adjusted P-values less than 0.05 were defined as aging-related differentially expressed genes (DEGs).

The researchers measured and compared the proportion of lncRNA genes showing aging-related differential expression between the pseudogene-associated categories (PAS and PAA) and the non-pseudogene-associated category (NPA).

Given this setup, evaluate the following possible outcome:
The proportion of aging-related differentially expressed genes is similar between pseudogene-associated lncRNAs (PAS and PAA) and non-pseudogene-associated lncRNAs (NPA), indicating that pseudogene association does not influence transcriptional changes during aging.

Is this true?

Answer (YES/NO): NO